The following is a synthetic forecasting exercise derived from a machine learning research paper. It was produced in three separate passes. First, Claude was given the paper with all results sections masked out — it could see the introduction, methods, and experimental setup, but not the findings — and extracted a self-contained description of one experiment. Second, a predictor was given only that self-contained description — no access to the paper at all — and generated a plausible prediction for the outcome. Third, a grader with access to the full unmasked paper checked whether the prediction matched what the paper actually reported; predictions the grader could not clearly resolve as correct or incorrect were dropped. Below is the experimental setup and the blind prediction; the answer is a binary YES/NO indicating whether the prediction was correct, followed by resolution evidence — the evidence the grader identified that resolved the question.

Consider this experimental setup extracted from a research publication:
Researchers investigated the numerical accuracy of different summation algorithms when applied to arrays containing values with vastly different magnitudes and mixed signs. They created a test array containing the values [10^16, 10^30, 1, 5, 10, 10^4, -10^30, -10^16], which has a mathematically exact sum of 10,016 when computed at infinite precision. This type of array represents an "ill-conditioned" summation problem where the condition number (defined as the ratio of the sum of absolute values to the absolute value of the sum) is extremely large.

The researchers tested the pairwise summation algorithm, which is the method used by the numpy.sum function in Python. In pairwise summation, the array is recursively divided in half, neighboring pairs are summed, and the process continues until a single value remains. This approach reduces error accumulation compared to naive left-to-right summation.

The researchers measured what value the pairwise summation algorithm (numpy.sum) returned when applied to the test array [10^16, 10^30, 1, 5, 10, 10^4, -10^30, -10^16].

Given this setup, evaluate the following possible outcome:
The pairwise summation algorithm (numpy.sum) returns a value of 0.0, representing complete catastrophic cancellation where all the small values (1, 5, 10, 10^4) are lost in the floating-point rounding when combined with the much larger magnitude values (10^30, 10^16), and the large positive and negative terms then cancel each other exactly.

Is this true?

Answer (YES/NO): YES